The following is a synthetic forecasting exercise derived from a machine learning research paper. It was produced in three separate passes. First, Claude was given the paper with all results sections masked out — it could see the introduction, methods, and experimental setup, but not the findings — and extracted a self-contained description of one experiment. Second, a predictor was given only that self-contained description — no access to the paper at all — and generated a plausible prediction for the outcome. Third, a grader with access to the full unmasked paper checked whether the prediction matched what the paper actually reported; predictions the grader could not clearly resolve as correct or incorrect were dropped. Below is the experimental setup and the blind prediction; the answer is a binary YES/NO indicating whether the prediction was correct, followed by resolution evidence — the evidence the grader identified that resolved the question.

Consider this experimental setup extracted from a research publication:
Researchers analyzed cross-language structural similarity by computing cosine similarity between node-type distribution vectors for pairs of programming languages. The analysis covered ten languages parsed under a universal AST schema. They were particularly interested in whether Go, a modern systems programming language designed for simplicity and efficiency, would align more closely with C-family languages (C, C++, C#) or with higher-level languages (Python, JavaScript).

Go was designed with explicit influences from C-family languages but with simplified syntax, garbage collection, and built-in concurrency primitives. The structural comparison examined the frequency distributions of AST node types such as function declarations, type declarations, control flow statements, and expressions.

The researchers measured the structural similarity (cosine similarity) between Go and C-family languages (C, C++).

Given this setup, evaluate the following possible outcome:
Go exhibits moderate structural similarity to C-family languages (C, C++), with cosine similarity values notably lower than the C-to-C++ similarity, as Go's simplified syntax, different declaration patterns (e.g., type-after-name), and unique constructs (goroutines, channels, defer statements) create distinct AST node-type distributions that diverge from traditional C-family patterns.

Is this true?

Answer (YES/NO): YES